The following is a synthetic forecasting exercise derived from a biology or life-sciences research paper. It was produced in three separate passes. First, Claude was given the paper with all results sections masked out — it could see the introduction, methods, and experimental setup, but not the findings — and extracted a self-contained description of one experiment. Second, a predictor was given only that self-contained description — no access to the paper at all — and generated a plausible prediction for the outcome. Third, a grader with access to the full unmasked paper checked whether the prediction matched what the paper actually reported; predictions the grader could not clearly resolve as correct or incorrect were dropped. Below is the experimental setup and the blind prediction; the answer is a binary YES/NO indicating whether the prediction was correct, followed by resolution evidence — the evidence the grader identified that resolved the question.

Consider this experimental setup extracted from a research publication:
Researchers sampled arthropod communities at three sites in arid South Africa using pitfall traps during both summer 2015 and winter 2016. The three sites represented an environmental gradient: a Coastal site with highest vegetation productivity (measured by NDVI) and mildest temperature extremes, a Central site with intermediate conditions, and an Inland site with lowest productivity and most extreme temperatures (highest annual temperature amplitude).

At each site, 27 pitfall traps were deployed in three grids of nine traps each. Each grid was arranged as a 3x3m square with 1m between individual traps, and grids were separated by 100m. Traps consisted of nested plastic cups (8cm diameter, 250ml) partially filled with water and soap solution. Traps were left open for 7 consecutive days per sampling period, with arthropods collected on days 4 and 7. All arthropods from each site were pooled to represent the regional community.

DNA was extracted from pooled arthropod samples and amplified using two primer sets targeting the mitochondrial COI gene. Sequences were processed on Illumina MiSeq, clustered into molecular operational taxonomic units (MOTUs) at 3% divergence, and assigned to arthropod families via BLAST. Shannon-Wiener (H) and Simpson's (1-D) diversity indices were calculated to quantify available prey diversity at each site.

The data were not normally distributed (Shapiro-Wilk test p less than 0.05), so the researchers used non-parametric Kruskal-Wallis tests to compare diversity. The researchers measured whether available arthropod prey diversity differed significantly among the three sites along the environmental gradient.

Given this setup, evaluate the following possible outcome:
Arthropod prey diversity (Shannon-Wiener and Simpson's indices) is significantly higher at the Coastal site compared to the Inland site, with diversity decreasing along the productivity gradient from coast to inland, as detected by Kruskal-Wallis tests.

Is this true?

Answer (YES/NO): NO